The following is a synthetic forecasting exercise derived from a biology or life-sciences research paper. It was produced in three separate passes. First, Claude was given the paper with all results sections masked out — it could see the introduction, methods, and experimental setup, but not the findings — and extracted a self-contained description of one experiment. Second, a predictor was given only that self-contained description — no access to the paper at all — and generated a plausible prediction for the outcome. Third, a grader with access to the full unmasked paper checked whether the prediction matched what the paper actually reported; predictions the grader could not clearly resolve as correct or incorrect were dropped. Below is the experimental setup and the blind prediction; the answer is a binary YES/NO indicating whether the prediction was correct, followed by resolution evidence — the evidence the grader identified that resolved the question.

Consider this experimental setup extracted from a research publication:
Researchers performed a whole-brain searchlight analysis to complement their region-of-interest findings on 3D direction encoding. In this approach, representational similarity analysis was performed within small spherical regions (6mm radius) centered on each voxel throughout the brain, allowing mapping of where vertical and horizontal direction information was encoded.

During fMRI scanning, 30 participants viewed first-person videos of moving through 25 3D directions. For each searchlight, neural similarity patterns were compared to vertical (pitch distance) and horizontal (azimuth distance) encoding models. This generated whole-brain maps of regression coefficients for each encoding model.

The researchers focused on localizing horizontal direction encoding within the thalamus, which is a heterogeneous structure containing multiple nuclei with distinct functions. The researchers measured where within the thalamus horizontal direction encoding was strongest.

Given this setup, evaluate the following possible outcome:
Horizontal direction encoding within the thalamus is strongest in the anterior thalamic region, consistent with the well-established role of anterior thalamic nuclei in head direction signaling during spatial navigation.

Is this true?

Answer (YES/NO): YES